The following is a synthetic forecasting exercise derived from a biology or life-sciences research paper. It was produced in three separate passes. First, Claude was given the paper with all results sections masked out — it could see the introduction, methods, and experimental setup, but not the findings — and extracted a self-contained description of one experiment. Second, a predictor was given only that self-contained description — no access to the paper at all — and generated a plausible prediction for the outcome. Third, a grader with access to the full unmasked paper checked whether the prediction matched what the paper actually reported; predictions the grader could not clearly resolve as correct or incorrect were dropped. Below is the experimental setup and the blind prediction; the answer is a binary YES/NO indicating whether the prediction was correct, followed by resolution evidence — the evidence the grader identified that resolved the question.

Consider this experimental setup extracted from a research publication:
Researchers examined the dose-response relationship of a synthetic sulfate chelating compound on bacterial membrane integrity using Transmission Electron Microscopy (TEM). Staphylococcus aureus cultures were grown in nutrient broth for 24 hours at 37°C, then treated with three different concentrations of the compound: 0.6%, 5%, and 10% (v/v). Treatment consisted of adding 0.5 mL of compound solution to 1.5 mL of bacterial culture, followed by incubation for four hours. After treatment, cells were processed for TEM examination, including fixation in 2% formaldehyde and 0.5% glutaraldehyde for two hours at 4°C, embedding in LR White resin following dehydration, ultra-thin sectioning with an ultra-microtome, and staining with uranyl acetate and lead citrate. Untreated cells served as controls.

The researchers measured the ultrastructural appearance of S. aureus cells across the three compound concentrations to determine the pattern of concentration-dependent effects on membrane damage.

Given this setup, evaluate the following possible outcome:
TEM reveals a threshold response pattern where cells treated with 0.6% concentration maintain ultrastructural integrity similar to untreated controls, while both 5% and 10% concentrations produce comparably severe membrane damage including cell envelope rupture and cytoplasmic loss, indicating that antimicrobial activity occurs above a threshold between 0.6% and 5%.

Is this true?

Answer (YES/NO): NO